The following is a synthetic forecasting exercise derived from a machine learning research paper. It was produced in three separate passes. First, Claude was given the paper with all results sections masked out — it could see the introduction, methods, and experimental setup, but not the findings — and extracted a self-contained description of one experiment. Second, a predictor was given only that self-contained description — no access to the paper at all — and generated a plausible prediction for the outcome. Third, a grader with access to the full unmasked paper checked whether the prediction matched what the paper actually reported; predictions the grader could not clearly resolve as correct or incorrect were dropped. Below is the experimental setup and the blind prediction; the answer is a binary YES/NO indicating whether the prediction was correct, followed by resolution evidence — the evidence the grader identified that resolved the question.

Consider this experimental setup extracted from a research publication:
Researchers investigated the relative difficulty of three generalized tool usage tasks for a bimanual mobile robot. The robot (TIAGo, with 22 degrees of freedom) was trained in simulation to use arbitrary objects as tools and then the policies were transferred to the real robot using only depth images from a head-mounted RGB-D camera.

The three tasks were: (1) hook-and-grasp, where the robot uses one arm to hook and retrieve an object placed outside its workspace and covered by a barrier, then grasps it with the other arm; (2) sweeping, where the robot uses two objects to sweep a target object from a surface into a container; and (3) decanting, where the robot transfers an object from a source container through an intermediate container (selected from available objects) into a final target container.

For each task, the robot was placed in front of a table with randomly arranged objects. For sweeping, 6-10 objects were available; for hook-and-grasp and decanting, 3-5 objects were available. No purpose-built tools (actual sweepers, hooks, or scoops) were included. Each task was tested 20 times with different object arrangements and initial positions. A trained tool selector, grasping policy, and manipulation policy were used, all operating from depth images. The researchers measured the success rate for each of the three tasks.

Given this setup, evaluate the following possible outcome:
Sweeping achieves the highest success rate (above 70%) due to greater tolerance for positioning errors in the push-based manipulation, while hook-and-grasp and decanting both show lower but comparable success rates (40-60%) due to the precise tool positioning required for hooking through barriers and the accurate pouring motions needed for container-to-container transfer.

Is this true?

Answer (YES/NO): NO